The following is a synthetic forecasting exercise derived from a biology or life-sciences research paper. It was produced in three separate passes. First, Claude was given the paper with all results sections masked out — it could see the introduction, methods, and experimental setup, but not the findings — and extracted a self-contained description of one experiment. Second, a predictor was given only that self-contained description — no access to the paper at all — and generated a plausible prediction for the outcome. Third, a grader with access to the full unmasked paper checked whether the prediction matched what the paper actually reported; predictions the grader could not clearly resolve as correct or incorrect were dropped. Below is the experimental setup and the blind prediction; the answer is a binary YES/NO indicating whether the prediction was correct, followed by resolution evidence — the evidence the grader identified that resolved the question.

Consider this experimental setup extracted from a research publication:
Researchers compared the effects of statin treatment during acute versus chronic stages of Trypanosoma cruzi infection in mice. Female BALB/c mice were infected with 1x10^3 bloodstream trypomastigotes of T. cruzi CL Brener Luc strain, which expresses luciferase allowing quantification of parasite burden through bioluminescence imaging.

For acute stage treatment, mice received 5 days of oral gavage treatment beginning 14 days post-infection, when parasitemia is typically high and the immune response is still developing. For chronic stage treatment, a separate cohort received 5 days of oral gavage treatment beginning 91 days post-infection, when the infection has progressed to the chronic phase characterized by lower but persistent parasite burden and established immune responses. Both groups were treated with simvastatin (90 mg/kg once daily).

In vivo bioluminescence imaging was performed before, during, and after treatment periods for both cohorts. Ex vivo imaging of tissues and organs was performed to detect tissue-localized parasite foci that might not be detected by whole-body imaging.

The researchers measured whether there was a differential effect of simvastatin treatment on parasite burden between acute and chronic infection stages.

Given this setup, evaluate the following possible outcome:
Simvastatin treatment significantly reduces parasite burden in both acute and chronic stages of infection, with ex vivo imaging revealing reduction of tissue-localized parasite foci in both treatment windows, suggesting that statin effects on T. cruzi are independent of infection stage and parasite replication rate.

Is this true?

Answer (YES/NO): NO